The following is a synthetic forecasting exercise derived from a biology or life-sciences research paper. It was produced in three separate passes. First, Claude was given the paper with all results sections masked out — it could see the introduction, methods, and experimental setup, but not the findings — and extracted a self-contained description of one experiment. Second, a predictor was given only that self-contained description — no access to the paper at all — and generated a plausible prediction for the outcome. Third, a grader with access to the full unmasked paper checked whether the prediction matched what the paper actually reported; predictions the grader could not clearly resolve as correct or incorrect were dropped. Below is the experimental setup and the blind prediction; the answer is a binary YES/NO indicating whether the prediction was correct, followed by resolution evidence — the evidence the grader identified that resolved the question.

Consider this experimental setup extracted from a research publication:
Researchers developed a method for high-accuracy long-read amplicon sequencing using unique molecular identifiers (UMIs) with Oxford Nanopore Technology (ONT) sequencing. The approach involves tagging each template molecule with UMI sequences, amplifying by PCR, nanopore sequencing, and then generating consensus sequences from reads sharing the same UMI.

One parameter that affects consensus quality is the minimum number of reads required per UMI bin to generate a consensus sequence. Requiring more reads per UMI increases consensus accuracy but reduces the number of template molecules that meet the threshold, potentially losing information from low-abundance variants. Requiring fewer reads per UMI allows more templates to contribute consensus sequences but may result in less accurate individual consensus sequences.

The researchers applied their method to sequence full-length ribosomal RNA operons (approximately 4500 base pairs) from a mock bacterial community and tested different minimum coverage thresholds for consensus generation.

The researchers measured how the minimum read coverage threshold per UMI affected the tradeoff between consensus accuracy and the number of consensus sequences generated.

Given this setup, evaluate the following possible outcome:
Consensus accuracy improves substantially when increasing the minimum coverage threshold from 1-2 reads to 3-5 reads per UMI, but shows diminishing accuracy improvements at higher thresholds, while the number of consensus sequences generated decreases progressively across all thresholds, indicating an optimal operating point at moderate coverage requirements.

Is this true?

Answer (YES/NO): NO